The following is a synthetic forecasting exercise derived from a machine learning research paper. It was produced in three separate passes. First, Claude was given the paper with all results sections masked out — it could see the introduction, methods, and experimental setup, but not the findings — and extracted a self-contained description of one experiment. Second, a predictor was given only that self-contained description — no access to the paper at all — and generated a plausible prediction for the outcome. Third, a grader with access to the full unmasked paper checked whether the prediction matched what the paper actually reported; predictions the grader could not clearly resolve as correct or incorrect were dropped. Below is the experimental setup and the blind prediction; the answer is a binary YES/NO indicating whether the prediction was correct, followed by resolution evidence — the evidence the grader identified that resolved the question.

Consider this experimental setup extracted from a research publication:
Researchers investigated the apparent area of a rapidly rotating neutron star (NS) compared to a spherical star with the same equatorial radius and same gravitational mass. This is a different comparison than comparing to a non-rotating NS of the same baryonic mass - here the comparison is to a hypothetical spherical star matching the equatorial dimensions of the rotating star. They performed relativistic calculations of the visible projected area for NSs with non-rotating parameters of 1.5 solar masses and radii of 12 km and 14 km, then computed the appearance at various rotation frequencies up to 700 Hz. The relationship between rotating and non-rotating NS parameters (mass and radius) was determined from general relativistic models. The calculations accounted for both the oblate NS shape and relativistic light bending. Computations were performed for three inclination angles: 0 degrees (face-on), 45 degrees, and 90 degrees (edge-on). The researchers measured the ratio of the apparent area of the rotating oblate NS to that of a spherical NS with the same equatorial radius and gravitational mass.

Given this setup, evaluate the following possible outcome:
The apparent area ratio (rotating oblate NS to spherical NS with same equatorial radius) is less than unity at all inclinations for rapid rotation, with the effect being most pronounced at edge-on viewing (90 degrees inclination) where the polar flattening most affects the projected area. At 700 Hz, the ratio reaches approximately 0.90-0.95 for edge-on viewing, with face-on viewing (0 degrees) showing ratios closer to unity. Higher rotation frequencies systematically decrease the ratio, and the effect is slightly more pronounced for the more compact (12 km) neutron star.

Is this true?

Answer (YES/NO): NO